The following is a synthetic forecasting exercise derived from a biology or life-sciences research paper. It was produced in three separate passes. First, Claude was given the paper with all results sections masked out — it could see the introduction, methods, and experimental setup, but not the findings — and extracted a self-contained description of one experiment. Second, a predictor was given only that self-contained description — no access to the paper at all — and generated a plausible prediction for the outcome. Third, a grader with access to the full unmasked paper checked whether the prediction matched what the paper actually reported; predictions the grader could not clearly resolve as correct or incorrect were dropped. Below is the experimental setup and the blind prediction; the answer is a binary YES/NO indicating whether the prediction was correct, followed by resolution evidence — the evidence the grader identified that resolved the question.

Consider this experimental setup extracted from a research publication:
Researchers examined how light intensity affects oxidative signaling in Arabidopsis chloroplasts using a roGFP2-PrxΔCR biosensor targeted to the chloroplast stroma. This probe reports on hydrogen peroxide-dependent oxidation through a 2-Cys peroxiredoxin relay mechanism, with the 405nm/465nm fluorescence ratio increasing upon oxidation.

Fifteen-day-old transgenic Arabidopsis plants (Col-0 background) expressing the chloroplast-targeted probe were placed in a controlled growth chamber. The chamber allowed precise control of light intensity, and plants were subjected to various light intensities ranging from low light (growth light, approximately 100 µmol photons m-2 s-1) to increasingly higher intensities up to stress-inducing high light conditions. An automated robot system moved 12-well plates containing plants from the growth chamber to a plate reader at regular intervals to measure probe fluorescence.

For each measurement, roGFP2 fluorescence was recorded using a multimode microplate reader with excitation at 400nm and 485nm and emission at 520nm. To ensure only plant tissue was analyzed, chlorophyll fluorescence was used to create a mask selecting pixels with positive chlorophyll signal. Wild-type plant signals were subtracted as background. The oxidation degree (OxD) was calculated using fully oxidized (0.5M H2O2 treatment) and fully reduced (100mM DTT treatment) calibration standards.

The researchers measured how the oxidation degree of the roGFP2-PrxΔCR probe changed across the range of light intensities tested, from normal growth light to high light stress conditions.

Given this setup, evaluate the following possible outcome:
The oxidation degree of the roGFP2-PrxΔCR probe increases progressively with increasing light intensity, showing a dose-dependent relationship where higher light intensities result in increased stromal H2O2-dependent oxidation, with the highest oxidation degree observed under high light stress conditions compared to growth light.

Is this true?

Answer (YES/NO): NO